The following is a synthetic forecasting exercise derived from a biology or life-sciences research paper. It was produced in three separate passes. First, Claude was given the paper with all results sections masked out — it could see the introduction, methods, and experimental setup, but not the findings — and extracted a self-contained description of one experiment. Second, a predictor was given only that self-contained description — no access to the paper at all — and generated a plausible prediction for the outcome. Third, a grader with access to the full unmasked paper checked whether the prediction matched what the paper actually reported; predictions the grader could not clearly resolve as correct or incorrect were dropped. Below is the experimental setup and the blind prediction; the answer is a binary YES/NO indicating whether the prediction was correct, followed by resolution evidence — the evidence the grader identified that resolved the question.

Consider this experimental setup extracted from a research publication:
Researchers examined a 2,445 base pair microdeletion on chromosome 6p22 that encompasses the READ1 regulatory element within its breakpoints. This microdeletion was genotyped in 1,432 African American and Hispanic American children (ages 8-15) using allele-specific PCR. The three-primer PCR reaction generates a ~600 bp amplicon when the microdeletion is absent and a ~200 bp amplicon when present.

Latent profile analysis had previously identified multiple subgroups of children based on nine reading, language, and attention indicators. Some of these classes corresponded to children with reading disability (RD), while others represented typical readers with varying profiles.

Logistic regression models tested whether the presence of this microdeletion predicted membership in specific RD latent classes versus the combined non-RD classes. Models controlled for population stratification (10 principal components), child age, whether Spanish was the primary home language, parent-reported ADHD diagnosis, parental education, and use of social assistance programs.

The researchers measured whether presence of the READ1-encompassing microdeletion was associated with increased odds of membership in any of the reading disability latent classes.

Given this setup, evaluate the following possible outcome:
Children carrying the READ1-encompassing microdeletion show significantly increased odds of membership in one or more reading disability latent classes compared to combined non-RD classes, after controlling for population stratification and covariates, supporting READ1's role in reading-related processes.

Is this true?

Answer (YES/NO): YES